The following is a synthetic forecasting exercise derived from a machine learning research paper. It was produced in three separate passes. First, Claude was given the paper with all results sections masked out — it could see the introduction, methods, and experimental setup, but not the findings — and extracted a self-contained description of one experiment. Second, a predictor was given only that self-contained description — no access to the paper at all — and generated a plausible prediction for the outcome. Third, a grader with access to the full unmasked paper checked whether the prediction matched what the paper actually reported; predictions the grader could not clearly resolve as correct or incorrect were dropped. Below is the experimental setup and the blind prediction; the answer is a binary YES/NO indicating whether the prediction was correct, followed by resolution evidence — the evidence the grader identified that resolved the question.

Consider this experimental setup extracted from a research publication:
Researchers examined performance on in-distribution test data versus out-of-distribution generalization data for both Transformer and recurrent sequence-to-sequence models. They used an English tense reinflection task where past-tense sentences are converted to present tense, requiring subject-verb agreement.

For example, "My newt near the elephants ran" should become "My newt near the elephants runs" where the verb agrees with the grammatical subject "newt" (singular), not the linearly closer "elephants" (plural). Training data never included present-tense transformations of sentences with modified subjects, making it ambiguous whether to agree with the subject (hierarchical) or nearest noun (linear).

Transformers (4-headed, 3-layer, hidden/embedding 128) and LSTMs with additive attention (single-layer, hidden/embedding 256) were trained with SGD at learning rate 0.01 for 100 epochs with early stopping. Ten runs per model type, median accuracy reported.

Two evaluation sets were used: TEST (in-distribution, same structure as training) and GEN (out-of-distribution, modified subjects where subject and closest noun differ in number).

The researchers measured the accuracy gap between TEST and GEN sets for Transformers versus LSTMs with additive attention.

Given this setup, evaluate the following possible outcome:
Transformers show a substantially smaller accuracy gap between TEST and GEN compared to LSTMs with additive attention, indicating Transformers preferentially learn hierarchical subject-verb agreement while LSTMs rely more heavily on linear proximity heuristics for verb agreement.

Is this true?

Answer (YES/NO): NO